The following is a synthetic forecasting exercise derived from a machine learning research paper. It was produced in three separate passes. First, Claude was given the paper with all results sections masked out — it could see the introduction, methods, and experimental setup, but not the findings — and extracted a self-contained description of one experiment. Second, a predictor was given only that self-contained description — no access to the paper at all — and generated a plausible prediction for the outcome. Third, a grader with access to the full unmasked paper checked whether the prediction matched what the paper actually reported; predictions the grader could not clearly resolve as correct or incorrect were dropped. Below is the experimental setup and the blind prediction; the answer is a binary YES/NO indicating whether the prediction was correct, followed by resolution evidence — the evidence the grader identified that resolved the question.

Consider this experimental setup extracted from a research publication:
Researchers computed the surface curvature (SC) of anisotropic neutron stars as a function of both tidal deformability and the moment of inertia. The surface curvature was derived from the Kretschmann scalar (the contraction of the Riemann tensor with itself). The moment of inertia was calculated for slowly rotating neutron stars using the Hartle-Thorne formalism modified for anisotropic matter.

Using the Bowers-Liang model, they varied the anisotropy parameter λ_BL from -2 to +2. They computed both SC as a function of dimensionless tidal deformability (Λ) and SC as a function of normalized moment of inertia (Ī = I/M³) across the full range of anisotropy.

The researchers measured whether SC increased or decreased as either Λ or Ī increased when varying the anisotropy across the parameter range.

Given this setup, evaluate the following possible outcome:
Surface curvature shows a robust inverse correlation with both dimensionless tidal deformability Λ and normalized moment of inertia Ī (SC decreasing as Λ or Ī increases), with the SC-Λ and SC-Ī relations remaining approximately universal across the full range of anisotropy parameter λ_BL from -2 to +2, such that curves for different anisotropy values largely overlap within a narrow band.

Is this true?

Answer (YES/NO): NO